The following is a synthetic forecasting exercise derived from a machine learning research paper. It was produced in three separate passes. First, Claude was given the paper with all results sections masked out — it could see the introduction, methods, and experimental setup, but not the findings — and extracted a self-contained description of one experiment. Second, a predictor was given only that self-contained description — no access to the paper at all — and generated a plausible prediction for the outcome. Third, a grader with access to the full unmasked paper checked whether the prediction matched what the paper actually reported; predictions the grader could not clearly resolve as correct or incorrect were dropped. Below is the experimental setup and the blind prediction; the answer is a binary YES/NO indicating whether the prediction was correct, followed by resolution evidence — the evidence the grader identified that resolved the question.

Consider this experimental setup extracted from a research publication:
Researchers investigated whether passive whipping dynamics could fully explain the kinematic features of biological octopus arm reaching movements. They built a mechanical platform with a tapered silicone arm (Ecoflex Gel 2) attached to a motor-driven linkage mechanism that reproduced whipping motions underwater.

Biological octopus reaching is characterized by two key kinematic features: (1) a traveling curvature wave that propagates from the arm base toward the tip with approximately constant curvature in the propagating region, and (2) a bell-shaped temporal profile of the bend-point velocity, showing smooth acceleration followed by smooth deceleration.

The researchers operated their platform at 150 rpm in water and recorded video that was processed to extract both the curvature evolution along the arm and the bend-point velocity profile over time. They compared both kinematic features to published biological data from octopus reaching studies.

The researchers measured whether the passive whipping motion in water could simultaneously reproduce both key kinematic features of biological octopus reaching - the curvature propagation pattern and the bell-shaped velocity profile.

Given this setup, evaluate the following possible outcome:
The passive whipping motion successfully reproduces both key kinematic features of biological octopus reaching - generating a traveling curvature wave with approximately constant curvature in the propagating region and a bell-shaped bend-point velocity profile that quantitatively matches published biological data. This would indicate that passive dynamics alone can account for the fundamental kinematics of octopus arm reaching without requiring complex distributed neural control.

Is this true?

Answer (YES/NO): NO